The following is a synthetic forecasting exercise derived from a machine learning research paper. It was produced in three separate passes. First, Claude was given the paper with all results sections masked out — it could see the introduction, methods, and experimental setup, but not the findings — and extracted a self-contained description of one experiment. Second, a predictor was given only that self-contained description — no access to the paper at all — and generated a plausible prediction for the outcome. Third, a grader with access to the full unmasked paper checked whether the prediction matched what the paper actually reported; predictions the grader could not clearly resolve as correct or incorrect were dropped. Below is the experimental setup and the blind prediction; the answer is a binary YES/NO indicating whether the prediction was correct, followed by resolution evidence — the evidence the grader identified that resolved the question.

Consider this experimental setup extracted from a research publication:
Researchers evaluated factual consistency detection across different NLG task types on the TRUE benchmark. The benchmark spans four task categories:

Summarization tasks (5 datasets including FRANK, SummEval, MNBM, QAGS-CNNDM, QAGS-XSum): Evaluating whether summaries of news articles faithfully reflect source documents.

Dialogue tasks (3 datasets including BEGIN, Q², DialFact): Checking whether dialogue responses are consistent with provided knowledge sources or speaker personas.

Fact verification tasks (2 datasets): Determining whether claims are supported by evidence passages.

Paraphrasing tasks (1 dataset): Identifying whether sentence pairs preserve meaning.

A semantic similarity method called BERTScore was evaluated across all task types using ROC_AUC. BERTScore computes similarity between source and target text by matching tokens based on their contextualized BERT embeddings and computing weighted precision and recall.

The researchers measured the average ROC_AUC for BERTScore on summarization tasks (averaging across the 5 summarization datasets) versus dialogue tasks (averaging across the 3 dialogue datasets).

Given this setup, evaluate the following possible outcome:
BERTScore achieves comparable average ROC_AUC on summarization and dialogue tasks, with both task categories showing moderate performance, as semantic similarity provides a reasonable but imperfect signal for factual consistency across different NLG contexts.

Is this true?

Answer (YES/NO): NO